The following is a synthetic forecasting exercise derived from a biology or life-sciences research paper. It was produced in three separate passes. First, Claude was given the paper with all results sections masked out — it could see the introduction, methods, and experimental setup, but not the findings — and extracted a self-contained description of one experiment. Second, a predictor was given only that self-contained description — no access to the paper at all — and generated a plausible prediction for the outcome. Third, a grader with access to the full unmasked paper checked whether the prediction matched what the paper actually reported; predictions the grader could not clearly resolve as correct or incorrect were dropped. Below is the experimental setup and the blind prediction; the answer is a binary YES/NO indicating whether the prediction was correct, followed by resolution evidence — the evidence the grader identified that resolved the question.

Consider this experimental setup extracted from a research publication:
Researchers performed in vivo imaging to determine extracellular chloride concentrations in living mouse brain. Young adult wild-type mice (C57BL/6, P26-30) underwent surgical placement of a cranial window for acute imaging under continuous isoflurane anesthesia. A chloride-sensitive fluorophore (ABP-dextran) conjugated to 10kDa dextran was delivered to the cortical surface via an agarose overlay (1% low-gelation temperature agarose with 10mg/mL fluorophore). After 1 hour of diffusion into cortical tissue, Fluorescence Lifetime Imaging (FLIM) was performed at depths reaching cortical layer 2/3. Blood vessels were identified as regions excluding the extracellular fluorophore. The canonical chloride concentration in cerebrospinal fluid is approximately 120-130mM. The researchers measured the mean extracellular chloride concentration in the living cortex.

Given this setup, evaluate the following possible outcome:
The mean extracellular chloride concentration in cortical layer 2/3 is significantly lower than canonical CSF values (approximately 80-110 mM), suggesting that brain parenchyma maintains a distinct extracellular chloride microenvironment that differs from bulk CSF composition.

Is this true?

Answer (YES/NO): NO